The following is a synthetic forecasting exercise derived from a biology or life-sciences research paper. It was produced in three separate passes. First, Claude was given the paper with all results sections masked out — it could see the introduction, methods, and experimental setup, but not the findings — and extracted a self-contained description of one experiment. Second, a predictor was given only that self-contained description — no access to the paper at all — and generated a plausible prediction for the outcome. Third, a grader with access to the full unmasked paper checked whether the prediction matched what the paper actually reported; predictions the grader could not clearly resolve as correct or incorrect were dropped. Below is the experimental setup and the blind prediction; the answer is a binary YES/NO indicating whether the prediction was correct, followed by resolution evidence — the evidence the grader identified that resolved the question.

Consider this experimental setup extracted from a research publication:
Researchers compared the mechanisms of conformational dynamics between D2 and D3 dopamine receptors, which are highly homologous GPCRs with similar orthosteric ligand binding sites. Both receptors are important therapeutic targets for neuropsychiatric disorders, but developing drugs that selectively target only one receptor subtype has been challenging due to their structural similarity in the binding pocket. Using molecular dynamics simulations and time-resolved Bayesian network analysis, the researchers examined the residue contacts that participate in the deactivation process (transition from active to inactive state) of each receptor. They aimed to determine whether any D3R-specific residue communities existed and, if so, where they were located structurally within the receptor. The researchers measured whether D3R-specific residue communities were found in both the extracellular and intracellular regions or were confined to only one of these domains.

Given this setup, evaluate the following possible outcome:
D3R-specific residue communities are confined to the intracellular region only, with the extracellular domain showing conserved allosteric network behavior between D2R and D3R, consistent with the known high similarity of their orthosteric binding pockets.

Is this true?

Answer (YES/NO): NO